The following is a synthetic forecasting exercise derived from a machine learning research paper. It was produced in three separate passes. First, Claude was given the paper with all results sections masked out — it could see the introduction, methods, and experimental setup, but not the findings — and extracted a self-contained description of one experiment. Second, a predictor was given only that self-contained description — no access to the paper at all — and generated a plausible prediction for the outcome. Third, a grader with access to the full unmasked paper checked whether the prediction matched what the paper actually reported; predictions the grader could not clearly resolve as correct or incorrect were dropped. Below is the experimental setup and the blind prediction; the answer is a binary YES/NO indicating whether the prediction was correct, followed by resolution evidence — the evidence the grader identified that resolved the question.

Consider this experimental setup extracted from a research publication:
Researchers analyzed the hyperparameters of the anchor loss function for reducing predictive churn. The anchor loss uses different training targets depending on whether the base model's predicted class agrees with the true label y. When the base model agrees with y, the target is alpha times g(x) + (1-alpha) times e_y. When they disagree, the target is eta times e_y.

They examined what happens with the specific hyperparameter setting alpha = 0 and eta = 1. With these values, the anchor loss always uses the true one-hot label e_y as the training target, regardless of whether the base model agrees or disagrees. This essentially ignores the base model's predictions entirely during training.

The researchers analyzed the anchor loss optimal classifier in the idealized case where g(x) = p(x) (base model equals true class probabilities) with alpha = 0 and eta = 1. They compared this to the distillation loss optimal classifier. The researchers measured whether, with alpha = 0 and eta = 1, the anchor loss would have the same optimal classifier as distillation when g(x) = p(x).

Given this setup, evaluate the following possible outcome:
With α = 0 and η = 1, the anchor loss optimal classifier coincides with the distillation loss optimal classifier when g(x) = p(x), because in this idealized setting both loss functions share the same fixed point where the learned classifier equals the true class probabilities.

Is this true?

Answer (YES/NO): YES